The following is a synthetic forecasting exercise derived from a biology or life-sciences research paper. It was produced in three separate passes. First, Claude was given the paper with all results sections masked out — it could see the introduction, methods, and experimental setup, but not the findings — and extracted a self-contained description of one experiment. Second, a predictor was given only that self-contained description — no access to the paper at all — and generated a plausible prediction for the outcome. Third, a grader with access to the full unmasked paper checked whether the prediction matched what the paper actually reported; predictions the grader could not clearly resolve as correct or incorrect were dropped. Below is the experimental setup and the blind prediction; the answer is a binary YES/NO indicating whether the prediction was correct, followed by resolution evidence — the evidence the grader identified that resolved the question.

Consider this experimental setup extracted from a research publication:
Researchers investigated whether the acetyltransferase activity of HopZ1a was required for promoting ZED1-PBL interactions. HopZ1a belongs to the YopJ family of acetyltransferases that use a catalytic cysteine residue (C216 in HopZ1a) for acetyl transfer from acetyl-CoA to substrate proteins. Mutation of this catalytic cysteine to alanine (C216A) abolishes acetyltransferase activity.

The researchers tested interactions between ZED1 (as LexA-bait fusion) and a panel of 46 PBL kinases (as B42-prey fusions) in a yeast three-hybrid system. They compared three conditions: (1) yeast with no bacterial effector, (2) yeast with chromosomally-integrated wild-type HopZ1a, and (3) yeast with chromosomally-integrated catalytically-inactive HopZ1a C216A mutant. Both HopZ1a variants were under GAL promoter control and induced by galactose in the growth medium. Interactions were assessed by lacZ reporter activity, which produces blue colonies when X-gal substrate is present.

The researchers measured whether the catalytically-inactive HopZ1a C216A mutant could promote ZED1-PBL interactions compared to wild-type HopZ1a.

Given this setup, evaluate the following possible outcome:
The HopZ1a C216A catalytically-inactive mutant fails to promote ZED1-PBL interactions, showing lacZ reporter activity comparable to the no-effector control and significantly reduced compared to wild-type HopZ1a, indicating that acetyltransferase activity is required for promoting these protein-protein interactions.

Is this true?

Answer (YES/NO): YES